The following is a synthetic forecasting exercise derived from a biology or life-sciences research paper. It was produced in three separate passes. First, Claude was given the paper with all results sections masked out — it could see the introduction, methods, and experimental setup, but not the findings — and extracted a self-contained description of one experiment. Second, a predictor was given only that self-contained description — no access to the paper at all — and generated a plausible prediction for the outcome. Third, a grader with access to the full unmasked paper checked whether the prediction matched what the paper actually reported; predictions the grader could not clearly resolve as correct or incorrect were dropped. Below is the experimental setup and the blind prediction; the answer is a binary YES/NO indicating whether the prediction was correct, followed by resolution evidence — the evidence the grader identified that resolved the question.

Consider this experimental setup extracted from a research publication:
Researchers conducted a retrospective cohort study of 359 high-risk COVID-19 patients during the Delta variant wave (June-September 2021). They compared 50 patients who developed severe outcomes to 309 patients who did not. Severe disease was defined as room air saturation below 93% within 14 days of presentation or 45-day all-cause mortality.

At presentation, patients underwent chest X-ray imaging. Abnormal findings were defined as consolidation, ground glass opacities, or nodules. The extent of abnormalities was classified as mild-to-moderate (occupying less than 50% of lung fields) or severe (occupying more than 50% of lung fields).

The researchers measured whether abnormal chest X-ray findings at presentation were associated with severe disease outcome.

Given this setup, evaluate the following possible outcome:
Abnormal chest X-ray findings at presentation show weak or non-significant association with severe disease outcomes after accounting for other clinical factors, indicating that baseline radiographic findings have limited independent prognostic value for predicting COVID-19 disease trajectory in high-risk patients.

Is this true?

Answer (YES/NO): NO